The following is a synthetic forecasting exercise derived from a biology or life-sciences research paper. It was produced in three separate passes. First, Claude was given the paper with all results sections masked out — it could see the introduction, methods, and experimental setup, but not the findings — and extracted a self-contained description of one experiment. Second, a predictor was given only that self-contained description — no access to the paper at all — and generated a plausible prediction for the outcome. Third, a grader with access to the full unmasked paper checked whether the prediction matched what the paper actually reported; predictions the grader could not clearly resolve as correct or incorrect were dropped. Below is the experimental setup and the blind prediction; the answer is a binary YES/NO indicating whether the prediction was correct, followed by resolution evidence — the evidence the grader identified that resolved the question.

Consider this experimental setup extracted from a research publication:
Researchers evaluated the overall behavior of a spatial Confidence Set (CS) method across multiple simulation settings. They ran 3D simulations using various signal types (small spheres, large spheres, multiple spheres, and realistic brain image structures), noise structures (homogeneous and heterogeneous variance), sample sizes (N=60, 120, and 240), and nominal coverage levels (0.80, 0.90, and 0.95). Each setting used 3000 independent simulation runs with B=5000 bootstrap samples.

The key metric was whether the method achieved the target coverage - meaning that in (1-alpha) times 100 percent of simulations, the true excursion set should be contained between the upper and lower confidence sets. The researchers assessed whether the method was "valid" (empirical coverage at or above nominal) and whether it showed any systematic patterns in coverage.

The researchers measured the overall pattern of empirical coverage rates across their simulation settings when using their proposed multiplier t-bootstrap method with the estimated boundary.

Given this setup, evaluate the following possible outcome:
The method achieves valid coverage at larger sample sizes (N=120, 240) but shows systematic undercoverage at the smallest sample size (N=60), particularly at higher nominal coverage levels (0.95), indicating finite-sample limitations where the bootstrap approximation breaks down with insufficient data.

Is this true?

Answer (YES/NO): NO